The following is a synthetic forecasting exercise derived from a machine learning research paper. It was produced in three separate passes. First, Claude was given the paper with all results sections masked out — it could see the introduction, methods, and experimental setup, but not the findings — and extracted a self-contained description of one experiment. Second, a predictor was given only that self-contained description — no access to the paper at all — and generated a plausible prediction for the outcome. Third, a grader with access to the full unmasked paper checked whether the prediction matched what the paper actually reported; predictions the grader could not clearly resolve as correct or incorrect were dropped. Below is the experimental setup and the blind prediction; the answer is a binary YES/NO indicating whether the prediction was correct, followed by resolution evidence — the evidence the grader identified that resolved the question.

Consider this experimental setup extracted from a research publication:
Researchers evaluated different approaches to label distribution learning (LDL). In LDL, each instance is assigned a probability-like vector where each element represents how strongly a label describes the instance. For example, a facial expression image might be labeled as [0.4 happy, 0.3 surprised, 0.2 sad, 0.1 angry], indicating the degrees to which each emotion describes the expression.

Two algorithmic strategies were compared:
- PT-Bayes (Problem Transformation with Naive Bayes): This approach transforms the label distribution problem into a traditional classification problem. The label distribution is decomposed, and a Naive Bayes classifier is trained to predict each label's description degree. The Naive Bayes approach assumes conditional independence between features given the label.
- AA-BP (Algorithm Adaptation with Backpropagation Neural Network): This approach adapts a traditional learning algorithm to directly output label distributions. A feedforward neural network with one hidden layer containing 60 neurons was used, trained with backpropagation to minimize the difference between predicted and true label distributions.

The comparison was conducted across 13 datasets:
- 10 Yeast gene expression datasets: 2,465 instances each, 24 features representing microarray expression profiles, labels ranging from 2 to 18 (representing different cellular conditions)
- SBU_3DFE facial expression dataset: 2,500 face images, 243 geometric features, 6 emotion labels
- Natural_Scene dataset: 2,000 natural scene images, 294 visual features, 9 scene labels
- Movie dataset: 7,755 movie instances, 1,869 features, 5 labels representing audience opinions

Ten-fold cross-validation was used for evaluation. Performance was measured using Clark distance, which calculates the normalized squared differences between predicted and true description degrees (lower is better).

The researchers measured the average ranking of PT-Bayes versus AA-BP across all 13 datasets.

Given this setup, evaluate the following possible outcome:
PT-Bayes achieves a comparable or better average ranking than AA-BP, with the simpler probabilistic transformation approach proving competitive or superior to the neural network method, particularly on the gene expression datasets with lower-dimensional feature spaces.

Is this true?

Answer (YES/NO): NO